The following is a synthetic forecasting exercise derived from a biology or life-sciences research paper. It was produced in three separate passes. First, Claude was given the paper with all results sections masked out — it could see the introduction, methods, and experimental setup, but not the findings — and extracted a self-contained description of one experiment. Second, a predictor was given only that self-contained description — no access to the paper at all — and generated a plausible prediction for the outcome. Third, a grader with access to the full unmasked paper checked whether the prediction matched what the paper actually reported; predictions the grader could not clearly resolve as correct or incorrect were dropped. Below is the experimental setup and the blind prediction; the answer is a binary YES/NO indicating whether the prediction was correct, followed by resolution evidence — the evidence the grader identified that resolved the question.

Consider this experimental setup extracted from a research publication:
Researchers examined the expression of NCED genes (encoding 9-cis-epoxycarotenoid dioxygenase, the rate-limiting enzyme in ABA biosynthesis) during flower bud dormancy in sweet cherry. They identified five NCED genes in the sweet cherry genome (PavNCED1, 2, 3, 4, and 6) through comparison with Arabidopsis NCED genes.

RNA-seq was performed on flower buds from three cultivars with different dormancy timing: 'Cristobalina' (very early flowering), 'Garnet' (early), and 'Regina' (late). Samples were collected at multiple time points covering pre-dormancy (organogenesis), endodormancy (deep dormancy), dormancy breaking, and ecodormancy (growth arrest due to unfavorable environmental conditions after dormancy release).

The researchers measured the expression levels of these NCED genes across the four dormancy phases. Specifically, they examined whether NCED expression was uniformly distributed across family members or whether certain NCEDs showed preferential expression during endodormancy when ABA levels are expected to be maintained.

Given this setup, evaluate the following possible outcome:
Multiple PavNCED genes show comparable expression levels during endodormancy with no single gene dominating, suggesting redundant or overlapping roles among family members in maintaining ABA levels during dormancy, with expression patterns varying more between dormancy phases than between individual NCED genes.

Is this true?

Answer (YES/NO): NO